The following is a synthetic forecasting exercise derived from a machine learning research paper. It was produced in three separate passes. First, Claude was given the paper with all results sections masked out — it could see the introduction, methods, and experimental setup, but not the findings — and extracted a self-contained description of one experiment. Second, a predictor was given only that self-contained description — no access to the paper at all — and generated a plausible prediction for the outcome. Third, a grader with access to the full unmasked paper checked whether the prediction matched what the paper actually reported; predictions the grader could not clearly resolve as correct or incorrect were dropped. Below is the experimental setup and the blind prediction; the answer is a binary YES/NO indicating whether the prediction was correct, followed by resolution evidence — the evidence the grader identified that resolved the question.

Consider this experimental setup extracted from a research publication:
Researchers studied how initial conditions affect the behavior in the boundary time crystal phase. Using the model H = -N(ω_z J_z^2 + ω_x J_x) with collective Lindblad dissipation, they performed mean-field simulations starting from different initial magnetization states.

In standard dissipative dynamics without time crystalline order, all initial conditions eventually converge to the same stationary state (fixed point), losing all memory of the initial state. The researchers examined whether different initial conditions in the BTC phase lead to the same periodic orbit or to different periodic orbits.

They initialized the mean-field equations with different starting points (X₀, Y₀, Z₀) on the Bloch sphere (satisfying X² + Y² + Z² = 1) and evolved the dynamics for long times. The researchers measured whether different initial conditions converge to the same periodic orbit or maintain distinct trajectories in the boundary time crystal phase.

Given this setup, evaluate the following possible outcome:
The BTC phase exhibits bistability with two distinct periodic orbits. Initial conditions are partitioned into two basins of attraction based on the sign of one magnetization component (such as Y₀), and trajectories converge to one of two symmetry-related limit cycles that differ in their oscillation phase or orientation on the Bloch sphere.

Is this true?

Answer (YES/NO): NO